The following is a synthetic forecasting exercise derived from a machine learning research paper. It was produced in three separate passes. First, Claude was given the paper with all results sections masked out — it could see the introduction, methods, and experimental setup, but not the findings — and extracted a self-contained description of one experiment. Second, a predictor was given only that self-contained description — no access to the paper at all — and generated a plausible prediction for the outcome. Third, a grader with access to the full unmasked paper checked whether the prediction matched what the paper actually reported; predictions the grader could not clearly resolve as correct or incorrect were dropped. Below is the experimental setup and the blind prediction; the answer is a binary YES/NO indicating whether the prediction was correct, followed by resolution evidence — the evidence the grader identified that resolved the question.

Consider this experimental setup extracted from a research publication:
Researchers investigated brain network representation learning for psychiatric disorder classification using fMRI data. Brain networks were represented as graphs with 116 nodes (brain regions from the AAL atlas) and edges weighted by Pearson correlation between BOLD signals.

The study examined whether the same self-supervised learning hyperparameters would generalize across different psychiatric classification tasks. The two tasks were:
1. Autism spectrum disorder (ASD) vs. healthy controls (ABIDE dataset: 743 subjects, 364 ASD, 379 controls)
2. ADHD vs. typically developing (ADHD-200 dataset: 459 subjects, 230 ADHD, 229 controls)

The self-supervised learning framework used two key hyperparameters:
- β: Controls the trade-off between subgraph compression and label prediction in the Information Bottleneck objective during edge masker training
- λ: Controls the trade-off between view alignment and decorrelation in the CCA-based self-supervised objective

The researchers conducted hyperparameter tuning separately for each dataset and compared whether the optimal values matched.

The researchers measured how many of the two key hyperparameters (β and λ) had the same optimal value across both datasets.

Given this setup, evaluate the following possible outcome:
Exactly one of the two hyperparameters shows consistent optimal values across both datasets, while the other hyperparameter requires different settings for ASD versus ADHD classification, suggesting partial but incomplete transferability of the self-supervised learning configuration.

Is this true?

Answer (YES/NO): NO